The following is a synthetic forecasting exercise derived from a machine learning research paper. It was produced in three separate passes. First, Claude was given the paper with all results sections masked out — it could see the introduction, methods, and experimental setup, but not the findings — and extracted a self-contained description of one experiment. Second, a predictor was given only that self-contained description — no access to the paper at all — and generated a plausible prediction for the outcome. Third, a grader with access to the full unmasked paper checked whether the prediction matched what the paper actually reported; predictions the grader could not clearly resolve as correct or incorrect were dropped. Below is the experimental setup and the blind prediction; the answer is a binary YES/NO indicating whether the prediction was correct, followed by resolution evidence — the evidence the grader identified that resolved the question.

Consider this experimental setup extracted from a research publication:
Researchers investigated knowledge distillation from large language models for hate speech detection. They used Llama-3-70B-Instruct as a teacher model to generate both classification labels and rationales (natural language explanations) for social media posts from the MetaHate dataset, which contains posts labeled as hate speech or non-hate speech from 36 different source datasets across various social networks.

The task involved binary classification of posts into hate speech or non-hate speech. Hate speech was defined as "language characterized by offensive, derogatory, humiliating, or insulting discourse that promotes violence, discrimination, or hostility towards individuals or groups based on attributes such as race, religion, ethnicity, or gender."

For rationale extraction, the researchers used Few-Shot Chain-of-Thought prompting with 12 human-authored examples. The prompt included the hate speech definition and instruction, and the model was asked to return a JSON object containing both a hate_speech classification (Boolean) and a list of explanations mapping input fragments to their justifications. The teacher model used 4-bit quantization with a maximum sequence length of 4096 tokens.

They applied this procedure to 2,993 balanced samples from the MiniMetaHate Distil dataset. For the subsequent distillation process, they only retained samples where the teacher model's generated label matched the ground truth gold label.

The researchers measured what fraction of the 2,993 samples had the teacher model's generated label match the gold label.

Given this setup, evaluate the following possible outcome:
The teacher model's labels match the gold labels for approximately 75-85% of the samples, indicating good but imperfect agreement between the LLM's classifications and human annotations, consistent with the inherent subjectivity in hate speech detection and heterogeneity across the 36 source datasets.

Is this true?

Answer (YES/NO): YES